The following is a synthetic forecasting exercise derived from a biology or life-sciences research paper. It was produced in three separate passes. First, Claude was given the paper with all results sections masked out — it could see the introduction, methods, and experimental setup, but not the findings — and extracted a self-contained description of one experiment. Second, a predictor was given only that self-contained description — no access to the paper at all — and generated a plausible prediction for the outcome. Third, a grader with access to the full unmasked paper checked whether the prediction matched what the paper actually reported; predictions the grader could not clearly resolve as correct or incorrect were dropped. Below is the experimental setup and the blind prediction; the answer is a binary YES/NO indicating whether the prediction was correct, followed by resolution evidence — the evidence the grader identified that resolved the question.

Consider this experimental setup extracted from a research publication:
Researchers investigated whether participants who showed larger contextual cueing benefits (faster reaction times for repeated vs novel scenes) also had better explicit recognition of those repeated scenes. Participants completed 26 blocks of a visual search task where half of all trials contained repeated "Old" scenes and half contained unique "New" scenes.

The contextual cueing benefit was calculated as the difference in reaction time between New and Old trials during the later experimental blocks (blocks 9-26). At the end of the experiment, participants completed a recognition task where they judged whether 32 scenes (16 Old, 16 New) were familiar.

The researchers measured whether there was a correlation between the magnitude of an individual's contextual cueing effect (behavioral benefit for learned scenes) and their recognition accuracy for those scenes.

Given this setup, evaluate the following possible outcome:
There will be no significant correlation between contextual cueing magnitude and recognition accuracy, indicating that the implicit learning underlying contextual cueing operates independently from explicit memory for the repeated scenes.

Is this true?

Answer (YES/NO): YES